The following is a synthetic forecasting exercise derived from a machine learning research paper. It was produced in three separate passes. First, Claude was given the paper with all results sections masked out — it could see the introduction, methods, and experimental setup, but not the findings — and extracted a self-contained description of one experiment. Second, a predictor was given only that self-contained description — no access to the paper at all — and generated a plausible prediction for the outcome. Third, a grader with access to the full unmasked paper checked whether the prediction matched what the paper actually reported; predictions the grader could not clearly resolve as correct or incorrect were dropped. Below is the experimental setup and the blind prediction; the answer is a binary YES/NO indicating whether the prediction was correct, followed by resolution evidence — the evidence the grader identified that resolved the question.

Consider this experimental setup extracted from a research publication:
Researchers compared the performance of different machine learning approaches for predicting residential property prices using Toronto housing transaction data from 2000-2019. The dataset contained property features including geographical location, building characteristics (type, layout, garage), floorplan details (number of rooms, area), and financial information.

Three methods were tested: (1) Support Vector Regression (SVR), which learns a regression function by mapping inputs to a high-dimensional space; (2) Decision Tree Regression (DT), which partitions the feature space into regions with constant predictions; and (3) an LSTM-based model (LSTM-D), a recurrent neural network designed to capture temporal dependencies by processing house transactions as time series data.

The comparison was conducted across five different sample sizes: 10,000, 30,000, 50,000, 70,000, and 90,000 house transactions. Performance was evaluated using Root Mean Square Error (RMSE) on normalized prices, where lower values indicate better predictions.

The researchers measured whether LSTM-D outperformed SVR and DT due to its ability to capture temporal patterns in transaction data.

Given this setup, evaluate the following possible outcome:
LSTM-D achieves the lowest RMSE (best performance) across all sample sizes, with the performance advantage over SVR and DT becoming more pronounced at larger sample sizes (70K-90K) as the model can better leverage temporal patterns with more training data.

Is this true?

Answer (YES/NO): NO